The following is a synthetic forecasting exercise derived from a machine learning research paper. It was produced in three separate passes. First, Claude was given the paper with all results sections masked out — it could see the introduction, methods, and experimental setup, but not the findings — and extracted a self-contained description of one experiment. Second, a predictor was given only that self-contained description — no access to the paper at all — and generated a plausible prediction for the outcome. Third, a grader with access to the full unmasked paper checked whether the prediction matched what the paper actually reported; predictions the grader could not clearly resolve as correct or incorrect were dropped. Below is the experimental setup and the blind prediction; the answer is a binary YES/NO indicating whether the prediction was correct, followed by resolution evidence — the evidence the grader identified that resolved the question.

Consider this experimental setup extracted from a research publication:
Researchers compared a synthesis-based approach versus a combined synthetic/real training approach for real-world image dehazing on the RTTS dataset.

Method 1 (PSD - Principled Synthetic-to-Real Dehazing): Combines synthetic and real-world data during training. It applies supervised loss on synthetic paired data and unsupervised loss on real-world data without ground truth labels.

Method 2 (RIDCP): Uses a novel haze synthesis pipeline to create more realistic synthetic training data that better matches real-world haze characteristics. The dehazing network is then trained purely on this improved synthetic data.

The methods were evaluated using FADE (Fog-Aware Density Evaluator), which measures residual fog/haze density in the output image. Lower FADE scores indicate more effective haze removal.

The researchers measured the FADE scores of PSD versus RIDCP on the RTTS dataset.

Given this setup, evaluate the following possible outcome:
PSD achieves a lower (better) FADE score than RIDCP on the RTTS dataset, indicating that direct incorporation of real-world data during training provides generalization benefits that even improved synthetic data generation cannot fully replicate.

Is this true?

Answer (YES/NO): YES